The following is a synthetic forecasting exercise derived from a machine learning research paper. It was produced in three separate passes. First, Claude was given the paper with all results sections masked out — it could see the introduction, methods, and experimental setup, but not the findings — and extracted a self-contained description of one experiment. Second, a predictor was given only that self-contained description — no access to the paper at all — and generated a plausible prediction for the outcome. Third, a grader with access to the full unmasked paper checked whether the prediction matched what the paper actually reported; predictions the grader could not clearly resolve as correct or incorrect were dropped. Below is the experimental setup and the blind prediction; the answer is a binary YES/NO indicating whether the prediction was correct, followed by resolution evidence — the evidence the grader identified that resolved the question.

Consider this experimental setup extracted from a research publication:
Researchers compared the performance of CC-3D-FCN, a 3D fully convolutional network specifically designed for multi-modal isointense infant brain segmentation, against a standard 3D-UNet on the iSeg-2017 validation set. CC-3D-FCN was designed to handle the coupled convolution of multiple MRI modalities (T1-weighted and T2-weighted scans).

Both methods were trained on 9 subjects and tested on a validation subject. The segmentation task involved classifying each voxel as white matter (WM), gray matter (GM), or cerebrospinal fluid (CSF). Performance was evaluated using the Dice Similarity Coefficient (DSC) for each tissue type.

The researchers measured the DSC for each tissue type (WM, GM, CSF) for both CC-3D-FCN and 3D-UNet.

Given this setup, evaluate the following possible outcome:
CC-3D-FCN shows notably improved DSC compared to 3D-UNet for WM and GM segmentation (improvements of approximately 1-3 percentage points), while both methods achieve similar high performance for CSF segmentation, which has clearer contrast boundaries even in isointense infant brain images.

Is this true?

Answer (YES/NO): NO